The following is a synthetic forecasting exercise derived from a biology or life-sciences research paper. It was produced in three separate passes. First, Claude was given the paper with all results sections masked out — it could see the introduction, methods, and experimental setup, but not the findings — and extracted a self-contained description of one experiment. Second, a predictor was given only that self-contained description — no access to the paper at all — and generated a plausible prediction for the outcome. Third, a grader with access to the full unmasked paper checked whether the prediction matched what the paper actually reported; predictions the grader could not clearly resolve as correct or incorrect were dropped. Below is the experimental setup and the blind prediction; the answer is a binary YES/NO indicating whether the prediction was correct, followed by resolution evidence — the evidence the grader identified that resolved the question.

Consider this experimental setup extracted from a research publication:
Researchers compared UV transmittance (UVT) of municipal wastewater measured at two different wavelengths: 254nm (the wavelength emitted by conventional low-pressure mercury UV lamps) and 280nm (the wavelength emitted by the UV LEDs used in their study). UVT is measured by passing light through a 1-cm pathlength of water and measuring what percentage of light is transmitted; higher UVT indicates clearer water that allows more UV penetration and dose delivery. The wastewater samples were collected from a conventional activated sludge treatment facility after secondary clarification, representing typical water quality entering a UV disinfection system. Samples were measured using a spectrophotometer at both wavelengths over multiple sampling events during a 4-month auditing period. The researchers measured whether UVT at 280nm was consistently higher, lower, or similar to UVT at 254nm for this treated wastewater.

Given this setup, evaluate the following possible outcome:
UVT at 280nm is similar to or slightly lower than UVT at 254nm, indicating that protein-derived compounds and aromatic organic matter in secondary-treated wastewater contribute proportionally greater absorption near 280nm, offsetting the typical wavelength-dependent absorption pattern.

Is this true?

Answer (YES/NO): NO